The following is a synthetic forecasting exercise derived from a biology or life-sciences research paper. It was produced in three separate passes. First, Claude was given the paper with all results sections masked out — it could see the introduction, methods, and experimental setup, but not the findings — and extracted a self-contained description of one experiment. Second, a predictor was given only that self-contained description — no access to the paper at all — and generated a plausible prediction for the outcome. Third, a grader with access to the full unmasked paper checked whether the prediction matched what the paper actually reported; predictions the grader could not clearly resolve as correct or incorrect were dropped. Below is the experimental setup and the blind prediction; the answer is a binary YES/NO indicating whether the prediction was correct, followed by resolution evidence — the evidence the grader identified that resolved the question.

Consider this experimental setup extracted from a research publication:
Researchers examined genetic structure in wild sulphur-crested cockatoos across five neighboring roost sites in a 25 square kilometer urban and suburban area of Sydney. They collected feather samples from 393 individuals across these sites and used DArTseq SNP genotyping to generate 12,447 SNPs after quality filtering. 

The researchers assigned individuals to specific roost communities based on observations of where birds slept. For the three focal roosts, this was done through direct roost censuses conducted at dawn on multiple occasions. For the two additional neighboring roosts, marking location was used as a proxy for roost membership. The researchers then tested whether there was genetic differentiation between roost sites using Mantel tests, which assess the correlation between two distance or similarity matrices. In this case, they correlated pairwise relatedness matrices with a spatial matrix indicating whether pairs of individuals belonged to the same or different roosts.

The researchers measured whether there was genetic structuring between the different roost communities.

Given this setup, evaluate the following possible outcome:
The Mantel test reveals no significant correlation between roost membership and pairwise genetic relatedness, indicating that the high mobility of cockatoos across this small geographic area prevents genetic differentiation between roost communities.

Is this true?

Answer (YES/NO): NO